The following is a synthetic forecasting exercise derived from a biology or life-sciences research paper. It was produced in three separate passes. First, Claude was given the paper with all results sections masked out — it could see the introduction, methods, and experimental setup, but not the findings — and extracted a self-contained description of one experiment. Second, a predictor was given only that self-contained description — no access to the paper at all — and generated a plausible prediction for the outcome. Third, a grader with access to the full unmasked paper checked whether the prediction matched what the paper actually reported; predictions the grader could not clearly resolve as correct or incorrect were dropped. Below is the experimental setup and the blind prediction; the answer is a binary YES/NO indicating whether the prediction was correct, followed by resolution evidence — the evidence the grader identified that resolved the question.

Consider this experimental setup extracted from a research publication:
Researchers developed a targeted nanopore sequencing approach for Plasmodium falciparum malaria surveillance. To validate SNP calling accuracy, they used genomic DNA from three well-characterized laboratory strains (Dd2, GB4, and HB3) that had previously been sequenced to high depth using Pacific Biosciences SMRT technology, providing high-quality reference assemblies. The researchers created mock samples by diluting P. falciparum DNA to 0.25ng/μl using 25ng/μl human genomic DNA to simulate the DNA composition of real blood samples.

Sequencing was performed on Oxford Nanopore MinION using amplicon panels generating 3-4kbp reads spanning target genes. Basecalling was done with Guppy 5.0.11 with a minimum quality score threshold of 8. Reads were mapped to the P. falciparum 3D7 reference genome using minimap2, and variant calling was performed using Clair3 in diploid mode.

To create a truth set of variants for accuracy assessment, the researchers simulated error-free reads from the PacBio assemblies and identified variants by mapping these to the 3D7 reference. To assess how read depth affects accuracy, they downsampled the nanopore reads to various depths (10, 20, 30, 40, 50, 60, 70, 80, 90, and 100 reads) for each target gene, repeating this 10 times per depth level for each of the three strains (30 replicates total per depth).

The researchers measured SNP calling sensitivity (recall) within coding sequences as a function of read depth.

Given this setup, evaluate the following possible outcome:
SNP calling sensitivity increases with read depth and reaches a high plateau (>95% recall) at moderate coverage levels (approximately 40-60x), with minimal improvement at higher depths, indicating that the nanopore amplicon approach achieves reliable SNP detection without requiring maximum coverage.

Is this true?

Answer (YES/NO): YES